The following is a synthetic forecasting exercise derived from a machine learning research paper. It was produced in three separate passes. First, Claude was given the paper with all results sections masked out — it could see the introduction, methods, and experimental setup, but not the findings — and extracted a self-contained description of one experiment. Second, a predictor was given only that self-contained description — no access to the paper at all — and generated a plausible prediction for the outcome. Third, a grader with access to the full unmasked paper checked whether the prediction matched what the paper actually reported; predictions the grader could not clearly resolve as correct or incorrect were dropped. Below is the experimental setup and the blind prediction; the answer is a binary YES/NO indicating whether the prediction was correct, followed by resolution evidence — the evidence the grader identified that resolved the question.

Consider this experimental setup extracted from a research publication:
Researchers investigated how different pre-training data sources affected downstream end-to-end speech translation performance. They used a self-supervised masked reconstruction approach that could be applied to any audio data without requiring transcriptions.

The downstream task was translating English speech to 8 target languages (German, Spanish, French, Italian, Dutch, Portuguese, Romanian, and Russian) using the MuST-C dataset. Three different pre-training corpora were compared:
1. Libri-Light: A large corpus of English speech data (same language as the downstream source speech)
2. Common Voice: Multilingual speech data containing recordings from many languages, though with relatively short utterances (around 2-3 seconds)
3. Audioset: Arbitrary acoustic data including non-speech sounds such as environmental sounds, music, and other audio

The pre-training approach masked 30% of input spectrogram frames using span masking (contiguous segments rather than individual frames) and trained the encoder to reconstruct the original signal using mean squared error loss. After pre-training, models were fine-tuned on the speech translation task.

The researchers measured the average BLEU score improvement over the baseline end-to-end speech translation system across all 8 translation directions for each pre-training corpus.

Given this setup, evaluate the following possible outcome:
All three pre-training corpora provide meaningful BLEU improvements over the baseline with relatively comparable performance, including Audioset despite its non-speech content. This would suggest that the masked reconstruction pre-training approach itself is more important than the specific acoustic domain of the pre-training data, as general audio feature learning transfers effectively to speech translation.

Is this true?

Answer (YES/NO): NO